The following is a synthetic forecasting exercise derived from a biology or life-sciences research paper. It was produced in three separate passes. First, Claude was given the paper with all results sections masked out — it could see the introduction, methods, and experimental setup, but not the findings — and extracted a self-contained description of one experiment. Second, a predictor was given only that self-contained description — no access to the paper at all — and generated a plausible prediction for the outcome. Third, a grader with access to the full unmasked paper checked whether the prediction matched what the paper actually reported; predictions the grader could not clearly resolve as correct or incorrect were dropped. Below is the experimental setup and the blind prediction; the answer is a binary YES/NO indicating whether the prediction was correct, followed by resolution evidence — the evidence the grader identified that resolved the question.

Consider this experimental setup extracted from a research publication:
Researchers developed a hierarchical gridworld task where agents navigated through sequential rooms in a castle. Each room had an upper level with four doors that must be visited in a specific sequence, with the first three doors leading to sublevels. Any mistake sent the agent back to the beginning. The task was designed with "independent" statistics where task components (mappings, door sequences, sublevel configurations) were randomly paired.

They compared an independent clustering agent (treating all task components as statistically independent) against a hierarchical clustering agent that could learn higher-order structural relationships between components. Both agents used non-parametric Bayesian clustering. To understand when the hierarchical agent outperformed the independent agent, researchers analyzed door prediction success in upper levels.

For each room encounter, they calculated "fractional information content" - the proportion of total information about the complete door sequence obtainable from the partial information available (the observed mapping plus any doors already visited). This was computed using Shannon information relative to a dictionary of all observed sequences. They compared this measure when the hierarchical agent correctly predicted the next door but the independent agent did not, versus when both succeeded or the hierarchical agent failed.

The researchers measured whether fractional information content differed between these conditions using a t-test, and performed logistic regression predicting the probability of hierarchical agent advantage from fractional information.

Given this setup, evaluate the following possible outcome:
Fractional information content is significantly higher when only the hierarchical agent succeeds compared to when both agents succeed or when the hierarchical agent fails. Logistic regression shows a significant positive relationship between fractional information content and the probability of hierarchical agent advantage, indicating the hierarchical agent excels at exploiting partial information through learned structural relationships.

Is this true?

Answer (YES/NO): YES